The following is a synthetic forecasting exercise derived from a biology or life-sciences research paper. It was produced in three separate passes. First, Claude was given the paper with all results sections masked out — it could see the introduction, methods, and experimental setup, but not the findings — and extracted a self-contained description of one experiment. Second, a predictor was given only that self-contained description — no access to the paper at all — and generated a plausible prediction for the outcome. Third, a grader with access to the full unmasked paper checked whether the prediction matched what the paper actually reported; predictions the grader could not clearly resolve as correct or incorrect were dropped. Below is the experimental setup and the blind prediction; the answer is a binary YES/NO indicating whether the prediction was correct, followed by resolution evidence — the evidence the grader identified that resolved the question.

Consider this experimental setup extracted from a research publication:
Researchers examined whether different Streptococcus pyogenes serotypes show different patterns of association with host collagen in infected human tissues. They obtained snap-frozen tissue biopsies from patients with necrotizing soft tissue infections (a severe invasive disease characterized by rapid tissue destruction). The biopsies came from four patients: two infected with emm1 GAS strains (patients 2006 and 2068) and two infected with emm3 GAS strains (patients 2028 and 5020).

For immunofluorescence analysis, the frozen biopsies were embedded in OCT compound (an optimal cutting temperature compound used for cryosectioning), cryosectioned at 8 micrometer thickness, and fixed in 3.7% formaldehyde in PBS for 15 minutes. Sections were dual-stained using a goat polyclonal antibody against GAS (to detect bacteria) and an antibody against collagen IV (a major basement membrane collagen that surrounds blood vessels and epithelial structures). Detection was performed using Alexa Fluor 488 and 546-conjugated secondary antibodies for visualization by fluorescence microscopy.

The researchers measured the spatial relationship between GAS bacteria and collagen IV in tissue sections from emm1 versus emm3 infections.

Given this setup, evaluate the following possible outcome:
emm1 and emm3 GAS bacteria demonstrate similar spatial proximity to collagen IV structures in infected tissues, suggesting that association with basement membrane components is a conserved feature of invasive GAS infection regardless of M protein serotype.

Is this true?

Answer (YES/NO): NO